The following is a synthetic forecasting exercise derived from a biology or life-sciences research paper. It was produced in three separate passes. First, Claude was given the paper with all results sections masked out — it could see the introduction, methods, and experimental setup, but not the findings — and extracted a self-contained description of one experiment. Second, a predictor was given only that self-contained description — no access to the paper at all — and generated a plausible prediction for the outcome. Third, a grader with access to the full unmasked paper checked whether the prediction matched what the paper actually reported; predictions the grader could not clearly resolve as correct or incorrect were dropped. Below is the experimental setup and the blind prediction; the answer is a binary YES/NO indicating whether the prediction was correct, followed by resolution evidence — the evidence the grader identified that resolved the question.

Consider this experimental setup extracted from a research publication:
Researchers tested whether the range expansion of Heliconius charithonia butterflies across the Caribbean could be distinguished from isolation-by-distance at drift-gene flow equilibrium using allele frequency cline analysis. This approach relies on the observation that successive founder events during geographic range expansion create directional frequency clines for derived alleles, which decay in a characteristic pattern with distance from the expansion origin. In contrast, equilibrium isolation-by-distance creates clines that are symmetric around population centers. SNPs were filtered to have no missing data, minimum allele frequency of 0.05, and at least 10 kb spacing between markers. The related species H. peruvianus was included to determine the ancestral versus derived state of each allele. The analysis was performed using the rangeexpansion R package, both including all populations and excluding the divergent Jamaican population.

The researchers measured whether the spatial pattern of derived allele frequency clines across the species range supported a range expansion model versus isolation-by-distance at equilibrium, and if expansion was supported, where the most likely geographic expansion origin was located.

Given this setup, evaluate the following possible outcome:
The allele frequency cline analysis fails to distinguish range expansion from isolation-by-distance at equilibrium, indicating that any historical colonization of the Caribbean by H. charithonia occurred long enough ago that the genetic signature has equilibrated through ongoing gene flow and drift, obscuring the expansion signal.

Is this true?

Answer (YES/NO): NO